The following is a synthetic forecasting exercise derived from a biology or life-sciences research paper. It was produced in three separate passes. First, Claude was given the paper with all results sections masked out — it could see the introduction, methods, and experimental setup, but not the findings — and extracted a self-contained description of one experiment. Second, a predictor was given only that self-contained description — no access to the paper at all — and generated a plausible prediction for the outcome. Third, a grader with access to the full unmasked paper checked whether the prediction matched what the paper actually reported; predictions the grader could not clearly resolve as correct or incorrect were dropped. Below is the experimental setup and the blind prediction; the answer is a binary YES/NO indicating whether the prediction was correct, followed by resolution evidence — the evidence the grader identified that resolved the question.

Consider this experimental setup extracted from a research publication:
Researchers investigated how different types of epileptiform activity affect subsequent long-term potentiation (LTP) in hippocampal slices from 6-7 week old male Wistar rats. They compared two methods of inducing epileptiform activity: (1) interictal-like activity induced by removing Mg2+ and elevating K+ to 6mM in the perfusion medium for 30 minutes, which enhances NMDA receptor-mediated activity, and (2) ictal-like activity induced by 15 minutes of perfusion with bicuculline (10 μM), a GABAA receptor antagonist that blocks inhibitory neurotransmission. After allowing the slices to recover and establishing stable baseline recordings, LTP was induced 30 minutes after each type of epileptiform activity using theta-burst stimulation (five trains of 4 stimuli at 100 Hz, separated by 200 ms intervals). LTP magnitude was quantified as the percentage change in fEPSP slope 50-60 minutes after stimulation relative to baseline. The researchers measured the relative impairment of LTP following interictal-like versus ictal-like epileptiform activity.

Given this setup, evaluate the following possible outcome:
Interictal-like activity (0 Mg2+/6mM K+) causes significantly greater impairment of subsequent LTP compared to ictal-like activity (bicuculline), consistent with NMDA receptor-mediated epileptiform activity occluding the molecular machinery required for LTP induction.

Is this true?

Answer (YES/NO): NO